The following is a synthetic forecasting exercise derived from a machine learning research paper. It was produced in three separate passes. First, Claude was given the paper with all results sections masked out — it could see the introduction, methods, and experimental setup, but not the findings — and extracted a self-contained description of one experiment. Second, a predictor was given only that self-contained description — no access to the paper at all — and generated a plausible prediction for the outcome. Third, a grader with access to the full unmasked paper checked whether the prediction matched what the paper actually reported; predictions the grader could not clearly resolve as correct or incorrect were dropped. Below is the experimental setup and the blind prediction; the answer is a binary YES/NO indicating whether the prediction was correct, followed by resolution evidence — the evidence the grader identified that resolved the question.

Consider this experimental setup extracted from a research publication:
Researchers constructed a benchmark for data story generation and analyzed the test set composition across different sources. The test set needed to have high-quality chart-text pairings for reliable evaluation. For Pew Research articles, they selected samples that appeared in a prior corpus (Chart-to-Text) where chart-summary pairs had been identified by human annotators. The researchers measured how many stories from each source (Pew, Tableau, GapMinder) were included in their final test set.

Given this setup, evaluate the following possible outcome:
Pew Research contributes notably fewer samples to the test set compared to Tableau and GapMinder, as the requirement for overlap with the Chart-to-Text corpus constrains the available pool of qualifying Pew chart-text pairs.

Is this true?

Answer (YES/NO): NO